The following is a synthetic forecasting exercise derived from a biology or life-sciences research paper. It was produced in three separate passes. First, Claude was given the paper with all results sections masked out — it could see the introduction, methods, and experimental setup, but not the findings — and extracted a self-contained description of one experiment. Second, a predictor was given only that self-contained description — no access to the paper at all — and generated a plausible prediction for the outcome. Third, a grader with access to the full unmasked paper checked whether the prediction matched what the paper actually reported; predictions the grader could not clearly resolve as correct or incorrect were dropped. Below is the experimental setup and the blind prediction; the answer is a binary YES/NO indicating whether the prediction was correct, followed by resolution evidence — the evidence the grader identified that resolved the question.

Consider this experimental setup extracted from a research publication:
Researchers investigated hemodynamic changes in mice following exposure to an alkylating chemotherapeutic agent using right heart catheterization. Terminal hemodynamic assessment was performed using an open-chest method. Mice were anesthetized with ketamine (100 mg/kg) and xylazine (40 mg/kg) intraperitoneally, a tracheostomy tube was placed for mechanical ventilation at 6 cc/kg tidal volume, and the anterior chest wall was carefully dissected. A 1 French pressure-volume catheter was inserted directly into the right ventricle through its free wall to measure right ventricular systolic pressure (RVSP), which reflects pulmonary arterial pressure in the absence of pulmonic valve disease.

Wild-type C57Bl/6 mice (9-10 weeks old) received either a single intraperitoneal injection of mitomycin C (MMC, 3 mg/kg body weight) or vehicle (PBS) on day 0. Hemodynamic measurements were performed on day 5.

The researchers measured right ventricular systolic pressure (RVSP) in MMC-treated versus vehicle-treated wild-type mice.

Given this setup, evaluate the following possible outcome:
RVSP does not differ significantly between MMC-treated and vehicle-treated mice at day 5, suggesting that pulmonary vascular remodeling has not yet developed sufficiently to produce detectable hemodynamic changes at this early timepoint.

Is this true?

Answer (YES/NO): NO